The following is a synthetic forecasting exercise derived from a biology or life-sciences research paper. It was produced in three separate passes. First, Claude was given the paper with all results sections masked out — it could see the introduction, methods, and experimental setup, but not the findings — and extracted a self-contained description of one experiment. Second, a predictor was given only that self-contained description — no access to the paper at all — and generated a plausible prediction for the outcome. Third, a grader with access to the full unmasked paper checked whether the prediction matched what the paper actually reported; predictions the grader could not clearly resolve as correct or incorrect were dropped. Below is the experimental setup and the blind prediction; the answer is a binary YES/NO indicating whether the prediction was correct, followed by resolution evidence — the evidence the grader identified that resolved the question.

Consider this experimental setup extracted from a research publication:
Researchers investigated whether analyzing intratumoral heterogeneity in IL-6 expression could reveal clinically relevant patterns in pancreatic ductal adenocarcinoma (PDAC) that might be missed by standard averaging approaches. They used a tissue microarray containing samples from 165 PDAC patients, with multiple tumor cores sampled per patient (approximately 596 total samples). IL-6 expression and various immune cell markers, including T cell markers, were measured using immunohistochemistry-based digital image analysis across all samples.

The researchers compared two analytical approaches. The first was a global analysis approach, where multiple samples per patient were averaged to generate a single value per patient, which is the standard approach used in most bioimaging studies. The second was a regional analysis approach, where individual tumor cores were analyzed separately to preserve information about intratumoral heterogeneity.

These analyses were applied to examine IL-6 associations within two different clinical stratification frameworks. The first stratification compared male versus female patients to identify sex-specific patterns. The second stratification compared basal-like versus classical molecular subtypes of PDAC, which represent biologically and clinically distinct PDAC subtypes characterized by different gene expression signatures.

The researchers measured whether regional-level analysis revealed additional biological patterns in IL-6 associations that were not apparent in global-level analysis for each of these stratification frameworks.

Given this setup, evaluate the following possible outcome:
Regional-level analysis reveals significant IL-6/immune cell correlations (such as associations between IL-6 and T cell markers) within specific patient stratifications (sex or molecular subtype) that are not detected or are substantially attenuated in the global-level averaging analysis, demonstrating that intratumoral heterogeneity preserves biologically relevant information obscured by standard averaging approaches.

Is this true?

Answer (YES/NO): YES